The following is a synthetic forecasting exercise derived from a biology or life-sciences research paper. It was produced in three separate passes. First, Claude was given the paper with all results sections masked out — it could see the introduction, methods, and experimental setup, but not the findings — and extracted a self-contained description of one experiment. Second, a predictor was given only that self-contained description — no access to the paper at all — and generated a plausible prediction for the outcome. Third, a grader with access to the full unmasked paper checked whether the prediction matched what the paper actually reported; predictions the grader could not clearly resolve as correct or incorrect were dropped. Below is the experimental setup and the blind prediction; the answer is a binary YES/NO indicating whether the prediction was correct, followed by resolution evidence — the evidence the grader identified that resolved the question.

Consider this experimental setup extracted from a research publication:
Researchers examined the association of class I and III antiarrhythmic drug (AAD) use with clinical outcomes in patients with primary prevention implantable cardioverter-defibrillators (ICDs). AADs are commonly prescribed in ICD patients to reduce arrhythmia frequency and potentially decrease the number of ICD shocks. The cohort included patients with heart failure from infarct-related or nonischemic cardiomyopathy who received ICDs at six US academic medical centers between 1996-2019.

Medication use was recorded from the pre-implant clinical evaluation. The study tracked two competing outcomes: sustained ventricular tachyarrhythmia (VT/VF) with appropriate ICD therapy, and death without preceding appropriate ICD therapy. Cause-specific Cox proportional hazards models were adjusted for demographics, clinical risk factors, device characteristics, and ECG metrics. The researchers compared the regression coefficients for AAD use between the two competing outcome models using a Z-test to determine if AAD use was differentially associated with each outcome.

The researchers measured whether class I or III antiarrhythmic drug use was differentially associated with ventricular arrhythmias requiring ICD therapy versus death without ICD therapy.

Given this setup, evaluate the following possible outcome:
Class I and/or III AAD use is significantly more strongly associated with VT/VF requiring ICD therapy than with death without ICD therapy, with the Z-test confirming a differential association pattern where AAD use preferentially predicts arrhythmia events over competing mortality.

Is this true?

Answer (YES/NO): NO